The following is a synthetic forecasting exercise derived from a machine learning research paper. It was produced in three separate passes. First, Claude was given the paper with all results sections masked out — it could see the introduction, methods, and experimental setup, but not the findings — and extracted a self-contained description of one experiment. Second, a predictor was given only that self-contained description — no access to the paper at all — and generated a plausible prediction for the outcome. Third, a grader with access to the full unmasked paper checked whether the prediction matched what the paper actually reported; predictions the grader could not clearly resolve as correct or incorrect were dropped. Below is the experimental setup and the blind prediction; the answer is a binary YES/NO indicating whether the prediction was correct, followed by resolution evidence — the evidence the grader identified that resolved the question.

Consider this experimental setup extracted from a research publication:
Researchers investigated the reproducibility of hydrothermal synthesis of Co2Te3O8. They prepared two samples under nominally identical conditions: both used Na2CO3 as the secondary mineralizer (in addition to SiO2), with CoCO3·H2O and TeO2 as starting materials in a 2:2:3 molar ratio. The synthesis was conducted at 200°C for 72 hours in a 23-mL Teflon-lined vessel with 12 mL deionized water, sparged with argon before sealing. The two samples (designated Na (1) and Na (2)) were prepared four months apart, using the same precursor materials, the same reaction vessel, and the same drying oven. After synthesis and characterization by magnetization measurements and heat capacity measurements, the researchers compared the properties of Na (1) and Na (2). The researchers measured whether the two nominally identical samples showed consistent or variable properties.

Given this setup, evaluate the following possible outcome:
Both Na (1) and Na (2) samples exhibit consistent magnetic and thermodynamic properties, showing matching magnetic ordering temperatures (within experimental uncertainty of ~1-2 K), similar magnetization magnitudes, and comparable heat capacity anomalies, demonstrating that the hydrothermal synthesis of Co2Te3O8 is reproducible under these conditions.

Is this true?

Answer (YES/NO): NO